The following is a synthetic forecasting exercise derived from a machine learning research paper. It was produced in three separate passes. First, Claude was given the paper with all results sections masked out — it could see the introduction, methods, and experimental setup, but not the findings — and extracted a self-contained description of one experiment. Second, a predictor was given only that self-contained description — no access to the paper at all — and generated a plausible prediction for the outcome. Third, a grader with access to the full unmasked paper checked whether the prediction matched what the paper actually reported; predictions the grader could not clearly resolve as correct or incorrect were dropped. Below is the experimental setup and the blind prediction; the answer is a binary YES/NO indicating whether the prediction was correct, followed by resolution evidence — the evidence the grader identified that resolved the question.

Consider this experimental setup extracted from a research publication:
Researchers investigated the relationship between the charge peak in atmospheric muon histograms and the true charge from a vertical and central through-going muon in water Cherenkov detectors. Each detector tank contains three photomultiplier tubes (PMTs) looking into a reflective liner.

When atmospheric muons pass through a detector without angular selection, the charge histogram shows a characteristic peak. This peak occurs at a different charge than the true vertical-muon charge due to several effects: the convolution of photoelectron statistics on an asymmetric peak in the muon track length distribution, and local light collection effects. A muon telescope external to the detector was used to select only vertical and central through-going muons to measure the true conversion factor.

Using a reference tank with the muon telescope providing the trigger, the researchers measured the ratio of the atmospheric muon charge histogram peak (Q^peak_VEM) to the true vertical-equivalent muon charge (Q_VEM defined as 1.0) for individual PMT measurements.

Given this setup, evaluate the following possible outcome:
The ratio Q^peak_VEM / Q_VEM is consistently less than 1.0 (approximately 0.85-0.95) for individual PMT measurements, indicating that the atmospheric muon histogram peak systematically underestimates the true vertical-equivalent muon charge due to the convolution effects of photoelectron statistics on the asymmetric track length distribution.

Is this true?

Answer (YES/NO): NO